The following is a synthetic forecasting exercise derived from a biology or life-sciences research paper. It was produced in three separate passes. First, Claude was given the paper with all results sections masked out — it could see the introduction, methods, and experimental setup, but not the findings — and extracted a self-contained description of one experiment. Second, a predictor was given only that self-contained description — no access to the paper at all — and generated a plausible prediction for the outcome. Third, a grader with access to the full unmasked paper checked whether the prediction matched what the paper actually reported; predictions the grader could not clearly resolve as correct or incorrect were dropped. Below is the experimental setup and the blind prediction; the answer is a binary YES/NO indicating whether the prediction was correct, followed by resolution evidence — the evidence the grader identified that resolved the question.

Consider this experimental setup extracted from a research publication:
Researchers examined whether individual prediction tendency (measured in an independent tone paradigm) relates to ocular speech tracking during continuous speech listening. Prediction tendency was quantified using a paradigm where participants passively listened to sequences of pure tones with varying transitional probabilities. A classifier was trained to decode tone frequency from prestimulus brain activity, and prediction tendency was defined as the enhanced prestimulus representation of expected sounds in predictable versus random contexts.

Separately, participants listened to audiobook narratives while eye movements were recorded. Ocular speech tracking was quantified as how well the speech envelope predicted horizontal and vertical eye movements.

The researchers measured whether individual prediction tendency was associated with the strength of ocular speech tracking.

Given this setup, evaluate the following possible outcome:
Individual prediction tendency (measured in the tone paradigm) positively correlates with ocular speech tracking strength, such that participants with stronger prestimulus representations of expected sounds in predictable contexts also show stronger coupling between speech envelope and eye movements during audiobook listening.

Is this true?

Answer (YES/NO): NO